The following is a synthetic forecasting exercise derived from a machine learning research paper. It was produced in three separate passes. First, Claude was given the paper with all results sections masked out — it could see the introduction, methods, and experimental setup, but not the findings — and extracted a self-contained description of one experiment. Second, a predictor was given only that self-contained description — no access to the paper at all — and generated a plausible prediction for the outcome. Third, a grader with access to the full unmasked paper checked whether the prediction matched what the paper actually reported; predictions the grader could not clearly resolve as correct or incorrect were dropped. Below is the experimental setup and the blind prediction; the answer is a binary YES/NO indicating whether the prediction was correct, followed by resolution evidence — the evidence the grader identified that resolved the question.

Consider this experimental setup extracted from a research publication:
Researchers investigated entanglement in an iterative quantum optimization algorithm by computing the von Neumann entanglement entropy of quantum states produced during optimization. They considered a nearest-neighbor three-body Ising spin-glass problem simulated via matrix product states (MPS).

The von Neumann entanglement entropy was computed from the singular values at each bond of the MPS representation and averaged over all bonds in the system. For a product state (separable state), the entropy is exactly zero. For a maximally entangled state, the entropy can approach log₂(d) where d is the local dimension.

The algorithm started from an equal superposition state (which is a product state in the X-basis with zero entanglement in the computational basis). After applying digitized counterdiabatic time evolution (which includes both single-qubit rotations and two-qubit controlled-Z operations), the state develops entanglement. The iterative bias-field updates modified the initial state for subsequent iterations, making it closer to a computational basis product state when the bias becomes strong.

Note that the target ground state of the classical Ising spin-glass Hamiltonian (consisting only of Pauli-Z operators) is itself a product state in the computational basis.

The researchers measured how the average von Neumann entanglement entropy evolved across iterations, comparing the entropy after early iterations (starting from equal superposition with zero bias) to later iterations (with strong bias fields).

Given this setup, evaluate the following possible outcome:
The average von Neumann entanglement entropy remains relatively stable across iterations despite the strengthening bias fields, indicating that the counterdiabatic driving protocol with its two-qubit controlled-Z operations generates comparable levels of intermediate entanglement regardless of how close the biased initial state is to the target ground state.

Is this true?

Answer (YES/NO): NO